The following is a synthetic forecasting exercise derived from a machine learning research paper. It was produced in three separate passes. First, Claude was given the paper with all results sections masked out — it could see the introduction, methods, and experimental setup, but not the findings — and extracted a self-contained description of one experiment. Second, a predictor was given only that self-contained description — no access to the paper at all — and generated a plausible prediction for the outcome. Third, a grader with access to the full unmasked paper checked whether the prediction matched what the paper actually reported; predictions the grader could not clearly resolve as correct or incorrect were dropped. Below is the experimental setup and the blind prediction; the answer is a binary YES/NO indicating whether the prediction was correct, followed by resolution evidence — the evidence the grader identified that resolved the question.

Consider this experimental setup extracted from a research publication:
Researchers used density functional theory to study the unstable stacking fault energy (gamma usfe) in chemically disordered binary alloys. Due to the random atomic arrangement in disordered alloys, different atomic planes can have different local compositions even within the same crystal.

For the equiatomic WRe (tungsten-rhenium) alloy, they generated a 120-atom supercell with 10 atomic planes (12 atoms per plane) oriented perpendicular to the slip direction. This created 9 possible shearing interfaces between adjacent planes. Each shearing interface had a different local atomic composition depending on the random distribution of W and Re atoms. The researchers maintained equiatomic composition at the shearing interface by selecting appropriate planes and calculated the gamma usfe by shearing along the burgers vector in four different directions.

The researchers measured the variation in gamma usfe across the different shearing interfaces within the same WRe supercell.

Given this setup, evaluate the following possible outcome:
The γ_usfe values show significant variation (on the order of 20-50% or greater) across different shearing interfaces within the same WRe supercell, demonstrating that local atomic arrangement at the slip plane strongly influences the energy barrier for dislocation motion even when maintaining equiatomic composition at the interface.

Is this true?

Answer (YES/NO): YES